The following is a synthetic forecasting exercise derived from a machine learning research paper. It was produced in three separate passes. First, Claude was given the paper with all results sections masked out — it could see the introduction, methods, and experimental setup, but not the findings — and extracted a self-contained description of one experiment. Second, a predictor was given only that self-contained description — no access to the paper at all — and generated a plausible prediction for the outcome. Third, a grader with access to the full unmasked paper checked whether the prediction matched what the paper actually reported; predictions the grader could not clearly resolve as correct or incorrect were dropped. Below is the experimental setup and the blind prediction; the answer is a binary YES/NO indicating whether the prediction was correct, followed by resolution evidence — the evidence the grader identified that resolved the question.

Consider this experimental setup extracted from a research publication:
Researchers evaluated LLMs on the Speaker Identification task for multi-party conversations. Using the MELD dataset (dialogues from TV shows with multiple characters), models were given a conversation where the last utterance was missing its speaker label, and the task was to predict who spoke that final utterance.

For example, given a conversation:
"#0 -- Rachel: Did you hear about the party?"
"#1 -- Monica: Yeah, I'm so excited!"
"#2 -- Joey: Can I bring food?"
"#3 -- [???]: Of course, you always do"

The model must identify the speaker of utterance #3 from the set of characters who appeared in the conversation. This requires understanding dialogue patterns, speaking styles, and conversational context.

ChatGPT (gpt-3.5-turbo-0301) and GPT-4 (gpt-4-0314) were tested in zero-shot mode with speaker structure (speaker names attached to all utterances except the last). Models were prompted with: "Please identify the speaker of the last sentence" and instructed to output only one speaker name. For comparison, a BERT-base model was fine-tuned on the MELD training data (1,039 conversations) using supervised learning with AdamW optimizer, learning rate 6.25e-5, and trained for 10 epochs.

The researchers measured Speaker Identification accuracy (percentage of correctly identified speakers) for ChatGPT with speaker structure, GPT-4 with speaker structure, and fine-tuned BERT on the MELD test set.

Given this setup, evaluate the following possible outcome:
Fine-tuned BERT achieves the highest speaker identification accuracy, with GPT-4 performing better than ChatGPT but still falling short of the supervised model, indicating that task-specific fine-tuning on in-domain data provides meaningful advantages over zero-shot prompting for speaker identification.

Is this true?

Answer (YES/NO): NO